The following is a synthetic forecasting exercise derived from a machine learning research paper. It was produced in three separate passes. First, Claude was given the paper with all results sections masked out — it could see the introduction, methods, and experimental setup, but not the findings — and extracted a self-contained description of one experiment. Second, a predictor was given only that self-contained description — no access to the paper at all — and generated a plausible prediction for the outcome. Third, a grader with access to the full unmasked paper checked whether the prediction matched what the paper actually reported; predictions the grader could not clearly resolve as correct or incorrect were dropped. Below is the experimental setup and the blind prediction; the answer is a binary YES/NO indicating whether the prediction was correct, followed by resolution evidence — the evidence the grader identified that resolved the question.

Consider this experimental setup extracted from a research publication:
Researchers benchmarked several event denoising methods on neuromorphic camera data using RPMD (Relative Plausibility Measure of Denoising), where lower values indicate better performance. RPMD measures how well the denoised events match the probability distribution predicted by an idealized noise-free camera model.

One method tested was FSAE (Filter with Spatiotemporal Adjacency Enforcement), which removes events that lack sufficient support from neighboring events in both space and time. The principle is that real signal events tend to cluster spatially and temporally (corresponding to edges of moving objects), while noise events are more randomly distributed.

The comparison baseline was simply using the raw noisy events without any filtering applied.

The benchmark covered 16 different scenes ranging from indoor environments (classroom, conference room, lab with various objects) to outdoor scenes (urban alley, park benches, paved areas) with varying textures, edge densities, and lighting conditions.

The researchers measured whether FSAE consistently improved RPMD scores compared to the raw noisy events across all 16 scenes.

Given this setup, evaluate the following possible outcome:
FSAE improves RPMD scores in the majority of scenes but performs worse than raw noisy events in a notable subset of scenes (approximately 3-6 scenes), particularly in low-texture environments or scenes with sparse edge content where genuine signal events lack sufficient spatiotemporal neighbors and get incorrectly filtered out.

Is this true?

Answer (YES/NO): NO